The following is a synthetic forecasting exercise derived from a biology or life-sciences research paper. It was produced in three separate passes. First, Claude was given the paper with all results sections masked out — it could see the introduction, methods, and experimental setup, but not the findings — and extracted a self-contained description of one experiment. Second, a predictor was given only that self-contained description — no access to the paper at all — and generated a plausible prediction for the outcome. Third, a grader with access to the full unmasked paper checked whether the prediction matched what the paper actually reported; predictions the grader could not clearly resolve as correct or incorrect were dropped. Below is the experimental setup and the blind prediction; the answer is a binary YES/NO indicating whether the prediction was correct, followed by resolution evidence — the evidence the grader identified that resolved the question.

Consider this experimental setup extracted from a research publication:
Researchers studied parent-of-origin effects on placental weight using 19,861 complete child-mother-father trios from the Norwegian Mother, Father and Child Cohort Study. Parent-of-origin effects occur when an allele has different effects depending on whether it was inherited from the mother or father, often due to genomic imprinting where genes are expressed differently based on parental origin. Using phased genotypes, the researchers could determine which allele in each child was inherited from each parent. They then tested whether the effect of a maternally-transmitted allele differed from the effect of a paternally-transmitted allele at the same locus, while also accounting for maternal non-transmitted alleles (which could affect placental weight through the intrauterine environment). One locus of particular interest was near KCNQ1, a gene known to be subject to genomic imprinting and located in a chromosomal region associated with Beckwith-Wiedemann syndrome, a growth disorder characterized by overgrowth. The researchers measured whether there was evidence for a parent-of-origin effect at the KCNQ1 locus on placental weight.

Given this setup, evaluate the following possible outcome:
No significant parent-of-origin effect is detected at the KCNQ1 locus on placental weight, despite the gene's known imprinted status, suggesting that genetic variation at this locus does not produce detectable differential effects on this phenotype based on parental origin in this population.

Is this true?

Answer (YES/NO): NO